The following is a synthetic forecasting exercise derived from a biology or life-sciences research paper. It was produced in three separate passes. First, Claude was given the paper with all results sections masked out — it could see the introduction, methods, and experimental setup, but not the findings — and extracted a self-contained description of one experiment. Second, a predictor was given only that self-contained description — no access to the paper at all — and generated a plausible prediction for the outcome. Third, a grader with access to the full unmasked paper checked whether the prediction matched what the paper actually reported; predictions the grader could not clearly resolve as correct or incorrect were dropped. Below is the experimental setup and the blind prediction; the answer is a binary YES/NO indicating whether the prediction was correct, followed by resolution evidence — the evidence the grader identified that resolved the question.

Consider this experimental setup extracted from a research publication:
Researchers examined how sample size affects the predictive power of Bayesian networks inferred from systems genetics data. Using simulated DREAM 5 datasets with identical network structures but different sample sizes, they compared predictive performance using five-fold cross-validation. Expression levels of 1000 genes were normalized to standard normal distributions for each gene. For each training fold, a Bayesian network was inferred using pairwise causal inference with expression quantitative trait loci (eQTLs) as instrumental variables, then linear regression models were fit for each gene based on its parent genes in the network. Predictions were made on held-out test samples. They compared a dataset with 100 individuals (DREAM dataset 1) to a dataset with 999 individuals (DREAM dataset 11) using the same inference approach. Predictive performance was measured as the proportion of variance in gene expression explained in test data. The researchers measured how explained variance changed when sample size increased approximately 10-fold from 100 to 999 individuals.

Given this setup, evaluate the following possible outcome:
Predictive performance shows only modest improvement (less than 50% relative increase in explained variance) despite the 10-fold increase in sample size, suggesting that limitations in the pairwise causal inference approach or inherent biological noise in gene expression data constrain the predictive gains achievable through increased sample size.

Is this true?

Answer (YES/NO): NO